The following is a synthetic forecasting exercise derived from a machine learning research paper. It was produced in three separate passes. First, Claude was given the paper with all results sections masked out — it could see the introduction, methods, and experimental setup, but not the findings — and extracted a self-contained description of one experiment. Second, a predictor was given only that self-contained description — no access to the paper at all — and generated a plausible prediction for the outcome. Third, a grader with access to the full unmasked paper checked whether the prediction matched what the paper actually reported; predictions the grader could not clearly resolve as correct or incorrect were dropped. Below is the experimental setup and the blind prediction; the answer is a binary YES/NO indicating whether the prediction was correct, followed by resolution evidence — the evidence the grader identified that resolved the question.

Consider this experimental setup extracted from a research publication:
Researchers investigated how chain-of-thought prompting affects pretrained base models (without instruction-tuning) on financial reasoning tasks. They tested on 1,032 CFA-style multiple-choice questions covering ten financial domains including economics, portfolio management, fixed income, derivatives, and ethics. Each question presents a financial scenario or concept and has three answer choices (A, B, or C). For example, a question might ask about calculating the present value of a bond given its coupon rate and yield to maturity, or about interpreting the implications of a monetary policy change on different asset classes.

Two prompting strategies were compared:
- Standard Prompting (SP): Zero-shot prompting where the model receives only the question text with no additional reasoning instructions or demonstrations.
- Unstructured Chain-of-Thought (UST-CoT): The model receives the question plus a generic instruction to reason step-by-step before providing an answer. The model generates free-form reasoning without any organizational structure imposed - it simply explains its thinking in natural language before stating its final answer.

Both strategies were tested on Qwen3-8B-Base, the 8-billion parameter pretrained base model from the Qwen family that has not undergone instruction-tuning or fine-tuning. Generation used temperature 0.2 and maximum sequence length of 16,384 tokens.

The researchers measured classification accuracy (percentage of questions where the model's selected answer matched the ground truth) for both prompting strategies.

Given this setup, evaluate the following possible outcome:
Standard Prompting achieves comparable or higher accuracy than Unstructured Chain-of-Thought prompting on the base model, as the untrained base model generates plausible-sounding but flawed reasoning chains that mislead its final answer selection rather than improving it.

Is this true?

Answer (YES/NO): NO